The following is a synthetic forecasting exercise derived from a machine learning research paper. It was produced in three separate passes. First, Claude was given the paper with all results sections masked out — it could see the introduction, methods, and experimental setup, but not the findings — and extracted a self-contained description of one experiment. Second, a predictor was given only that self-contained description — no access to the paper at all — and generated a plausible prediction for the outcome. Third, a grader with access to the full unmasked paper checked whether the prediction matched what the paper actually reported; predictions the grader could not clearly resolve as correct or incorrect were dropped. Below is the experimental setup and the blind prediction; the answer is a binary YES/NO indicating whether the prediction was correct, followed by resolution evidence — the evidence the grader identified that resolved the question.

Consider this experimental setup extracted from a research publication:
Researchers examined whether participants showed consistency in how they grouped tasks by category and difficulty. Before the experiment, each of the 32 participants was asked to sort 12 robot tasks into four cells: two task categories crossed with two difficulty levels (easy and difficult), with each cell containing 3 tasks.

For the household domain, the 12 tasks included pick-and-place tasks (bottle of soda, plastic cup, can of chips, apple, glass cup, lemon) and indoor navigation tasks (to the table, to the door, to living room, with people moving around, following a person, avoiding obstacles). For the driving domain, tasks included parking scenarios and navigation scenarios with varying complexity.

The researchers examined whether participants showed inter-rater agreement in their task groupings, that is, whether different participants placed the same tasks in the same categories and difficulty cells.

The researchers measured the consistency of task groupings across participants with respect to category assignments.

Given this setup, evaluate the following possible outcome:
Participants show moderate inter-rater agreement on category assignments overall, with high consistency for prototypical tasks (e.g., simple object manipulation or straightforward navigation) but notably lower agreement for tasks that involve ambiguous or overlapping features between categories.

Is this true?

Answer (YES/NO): NO